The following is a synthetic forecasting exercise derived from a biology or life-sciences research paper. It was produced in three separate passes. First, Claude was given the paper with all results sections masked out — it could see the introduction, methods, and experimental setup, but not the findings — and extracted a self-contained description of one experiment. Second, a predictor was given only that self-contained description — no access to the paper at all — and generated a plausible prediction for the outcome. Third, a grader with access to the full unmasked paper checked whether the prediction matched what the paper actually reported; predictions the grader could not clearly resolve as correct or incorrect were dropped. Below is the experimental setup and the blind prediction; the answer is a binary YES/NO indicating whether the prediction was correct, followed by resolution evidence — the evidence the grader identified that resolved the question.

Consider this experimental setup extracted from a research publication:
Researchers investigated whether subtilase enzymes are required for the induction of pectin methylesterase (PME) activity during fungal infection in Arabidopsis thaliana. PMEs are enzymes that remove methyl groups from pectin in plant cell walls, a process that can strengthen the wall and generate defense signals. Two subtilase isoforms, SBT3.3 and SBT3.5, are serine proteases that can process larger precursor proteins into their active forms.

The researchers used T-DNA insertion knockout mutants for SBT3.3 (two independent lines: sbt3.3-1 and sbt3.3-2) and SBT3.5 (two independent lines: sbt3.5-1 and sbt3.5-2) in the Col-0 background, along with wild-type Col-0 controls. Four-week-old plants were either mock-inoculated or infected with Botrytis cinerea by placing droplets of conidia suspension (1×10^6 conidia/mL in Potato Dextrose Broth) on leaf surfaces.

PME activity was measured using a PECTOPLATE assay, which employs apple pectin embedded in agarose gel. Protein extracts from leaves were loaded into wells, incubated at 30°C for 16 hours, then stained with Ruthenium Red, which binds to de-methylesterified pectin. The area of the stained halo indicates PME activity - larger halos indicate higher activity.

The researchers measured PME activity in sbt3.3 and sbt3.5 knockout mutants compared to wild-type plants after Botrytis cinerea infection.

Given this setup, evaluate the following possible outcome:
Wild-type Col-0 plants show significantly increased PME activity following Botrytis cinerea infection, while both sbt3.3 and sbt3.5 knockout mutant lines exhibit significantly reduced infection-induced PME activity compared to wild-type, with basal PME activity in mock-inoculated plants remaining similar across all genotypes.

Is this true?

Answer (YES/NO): YES